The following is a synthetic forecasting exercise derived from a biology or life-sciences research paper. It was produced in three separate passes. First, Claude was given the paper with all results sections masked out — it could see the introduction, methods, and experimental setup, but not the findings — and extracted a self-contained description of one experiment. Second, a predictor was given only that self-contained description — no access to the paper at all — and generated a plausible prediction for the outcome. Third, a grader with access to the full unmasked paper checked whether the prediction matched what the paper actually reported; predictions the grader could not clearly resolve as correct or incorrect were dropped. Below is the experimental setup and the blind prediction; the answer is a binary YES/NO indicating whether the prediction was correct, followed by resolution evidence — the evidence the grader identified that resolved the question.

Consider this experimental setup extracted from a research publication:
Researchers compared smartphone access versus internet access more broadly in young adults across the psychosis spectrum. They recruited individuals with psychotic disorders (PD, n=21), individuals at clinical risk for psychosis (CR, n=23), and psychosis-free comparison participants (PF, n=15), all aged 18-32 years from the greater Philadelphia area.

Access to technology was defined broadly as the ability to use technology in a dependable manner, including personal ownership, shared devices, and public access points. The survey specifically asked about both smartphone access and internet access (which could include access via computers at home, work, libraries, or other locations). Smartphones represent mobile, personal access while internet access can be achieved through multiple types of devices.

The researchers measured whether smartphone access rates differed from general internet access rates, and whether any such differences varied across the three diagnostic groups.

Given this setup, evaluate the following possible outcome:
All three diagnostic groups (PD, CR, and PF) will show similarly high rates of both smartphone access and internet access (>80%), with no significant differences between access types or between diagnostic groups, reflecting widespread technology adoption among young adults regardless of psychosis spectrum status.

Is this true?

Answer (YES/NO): YES